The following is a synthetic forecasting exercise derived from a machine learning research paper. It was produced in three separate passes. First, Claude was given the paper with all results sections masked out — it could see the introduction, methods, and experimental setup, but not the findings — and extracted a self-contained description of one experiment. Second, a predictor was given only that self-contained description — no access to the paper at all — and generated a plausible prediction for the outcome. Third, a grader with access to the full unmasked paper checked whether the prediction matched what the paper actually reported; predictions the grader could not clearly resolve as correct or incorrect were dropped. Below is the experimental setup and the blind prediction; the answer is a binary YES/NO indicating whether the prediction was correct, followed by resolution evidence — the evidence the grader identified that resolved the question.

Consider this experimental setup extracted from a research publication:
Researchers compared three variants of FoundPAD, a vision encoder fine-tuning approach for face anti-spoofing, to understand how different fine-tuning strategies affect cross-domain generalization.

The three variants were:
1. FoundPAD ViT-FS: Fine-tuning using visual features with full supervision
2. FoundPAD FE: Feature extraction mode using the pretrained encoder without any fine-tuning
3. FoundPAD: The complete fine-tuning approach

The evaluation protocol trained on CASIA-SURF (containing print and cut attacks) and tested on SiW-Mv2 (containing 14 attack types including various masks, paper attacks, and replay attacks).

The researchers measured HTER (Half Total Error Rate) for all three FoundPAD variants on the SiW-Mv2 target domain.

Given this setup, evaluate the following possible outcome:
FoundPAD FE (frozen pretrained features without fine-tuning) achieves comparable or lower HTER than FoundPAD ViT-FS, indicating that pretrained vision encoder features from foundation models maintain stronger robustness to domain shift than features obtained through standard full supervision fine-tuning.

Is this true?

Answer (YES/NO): NO